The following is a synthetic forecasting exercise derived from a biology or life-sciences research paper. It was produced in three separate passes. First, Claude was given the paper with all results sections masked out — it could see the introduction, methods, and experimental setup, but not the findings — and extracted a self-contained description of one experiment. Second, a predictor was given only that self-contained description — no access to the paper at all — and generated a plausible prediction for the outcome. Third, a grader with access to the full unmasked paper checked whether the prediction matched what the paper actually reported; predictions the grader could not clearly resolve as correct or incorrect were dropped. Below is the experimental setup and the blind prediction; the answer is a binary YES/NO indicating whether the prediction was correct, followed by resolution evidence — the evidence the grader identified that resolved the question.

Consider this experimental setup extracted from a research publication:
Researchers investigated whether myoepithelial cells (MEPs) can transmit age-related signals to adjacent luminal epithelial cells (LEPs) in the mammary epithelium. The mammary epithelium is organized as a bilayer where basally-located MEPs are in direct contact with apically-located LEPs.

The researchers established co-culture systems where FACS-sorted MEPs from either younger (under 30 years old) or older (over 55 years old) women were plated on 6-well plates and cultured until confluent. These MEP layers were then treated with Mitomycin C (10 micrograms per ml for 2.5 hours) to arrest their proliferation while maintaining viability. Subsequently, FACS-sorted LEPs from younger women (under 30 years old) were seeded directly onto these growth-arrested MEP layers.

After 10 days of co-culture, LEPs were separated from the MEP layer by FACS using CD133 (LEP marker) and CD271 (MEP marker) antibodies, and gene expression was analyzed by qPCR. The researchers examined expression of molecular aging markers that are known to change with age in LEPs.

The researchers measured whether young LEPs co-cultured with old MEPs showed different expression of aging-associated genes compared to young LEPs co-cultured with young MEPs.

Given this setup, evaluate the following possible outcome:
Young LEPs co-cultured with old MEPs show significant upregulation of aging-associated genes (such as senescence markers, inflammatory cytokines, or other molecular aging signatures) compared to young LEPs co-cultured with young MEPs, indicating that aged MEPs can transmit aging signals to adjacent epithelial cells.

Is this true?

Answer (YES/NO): NO